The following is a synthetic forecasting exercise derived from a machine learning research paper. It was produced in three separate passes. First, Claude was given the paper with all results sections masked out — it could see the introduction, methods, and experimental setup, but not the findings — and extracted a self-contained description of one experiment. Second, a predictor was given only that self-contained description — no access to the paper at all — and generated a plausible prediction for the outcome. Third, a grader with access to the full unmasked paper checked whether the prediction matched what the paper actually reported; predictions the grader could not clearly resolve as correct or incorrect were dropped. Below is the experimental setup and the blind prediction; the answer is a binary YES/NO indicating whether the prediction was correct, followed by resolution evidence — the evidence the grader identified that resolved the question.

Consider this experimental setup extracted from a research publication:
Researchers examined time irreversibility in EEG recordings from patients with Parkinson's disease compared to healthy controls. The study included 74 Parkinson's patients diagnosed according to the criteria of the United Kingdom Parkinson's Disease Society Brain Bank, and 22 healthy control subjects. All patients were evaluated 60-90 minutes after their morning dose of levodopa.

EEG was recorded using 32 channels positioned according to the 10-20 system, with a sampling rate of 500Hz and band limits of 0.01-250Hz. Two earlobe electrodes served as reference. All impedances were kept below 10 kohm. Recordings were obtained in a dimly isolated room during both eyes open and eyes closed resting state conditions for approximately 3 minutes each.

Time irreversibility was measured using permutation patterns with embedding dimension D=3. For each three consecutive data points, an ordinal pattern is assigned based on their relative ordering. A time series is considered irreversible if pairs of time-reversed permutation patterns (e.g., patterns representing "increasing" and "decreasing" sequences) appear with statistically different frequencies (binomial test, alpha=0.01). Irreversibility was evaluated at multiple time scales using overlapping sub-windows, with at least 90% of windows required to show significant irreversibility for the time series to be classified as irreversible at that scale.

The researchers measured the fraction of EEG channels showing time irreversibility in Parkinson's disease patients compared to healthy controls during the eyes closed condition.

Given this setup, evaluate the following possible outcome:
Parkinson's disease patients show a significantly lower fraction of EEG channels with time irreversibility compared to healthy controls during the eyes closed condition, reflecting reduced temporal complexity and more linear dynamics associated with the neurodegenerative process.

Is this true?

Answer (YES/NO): NO